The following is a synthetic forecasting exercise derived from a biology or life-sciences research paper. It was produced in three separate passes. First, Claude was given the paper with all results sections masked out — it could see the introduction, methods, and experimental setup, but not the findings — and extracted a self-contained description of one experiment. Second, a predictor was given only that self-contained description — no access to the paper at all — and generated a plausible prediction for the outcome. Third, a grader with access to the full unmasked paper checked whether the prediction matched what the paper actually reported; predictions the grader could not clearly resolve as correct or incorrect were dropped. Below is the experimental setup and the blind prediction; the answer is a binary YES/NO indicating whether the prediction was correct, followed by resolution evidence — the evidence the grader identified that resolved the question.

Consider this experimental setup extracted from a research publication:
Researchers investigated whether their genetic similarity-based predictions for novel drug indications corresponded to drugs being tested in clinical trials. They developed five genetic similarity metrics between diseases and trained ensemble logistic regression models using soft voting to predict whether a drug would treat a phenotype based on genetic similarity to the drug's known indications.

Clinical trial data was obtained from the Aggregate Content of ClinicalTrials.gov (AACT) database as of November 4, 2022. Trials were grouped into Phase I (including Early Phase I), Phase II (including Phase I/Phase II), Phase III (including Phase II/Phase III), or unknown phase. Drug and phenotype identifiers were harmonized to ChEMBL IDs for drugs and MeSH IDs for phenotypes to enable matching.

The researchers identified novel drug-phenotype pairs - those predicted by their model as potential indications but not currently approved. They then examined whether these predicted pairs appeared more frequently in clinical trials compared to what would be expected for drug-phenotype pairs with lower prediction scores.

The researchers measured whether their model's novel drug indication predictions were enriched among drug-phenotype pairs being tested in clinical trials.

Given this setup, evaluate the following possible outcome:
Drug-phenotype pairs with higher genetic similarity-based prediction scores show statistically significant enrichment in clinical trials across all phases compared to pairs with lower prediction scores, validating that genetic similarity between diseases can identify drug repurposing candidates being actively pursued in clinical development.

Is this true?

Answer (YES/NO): YES